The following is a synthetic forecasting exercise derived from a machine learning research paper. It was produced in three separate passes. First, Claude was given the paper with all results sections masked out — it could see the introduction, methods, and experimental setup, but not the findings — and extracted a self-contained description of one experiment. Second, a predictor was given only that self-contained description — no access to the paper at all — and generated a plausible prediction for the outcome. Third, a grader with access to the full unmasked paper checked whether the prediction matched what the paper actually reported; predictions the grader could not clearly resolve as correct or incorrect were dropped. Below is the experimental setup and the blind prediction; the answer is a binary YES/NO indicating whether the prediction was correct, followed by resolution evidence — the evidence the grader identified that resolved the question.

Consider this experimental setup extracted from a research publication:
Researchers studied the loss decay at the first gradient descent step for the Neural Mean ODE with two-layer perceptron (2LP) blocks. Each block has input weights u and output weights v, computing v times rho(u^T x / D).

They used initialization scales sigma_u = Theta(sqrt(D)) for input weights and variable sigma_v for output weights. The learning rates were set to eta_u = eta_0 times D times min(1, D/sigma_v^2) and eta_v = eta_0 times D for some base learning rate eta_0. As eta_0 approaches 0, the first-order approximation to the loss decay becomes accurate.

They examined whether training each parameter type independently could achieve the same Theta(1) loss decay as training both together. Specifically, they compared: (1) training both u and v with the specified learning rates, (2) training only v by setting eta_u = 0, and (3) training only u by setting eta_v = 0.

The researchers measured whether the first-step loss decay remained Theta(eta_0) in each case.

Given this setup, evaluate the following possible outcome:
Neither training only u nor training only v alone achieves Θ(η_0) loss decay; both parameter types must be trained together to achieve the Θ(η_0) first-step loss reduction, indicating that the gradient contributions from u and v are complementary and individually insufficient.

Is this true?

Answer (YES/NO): NO